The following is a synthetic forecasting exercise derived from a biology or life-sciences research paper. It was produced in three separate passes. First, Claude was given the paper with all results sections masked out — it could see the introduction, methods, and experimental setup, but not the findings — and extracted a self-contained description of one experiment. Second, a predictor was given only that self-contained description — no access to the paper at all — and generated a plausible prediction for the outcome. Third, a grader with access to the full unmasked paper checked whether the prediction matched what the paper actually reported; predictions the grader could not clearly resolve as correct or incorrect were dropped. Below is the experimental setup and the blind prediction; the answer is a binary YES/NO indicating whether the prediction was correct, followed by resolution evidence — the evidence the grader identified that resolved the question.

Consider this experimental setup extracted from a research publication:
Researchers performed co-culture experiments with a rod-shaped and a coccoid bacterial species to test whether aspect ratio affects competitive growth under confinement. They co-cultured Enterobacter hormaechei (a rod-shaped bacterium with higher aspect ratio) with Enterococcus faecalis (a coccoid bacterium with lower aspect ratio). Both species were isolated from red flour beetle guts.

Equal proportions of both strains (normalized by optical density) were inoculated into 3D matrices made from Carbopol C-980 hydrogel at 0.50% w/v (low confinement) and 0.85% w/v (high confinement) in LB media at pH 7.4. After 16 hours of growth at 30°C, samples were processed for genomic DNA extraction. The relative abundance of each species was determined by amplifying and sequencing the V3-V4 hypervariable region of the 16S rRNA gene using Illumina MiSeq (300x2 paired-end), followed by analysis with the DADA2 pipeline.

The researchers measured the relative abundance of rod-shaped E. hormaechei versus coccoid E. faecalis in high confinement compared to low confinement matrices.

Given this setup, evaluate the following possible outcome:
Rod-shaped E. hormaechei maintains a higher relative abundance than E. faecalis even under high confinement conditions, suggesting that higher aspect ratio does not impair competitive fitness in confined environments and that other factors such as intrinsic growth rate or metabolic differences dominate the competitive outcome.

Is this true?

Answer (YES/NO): NO